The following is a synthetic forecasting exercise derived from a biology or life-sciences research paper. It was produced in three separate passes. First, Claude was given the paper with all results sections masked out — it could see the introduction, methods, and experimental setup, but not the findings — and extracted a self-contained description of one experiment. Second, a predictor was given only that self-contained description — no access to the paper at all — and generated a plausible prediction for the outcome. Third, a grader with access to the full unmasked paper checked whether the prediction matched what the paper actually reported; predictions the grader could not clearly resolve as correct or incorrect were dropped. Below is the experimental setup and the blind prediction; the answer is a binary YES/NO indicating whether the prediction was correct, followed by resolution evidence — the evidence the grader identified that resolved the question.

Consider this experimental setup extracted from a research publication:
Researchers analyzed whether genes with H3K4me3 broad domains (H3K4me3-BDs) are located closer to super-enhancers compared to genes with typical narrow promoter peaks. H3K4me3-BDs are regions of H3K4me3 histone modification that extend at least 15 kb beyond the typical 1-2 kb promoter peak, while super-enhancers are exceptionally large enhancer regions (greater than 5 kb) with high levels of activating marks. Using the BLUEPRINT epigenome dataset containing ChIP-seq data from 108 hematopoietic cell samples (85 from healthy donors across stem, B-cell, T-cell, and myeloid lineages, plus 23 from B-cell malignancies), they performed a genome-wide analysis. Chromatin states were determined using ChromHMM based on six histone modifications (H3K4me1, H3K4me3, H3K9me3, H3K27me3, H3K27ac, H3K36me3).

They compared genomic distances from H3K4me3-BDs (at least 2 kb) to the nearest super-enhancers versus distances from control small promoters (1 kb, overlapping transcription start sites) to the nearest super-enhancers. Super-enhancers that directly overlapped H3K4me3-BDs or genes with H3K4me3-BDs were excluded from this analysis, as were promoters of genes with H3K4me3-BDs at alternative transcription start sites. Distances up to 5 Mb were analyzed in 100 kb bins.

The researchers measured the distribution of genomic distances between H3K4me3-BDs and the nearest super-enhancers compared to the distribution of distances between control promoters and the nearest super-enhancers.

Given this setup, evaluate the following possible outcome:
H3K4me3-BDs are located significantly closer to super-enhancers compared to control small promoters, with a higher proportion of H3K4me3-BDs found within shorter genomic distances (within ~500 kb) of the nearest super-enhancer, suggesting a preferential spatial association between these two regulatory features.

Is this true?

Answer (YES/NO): YES